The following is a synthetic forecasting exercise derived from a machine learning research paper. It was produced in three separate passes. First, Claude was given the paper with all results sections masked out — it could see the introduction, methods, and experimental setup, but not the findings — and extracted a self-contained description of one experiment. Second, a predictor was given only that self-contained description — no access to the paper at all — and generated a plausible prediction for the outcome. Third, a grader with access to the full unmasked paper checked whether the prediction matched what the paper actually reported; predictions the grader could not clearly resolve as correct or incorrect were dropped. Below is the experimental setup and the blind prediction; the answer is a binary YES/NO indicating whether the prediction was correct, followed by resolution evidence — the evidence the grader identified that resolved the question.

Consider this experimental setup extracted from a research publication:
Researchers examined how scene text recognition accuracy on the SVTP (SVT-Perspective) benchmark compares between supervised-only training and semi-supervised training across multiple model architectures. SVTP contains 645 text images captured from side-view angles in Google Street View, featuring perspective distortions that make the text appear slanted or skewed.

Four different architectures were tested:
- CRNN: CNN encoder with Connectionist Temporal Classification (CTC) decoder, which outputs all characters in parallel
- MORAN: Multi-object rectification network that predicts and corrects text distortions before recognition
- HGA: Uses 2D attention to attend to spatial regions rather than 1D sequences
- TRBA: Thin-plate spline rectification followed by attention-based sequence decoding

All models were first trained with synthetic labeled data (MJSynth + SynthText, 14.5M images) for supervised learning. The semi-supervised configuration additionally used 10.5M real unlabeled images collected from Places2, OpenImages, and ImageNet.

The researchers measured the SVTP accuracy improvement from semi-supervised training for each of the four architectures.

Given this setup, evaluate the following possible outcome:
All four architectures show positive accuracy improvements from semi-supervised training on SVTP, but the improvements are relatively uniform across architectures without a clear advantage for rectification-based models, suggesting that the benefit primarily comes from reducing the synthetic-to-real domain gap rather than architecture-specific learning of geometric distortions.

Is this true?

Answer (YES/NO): NO